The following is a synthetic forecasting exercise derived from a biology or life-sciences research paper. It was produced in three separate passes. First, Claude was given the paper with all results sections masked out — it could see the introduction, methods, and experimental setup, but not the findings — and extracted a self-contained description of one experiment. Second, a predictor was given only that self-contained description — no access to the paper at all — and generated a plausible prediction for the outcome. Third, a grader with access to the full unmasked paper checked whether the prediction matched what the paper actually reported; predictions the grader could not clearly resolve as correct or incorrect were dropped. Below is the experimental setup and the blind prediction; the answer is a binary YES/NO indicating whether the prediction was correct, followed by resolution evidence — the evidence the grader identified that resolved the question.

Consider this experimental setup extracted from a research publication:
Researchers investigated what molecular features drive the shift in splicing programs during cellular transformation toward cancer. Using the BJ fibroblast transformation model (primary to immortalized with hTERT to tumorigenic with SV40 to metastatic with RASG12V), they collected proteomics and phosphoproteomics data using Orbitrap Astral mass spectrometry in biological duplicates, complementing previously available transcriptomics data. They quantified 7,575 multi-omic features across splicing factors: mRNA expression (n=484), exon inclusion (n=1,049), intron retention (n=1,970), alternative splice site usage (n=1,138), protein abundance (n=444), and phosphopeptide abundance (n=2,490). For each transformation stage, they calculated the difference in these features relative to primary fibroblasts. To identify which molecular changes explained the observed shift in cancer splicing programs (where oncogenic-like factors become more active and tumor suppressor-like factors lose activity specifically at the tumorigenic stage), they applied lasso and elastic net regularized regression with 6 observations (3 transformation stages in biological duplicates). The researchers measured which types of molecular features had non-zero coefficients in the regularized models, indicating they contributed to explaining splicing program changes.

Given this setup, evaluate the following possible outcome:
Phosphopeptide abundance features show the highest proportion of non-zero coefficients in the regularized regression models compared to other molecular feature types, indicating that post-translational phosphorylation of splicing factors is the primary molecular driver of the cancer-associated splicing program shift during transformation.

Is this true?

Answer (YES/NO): NO